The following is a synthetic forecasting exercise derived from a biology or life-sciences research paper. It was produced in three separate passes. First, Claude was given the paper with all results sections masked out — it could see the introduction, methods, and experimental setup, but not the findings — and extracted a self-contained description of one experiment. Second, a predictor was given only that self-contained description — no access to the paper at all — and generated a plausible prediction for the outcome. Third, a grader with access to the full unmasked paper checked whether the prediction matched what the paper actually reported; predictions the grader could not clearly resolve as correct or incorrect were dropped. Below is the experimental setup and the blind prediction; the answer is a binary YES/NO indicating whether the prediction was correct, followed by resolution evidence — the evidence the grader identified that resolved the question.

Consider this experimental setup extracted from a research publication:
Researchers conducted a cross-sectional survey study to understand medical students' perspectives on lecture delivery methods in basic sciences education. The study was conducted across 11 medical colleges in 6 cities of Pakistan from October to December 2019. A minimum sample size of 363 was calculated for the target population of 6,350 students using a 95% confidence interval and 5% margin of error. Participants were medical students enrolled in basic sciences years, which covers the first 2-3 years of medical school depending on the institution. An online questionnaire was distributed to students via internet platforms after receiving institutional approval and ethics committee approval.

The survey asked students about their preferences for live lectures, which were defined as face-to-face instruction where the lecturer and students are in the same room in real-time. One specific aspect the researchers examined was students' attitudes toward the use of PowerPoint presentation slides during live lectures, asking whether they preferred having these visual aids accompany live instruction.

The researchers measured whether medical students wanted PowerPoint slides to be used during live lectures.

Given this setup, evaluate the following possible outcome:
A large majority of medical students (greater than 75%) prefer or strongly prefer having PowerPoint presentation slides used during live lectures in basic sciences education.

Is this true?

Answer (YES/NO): NO